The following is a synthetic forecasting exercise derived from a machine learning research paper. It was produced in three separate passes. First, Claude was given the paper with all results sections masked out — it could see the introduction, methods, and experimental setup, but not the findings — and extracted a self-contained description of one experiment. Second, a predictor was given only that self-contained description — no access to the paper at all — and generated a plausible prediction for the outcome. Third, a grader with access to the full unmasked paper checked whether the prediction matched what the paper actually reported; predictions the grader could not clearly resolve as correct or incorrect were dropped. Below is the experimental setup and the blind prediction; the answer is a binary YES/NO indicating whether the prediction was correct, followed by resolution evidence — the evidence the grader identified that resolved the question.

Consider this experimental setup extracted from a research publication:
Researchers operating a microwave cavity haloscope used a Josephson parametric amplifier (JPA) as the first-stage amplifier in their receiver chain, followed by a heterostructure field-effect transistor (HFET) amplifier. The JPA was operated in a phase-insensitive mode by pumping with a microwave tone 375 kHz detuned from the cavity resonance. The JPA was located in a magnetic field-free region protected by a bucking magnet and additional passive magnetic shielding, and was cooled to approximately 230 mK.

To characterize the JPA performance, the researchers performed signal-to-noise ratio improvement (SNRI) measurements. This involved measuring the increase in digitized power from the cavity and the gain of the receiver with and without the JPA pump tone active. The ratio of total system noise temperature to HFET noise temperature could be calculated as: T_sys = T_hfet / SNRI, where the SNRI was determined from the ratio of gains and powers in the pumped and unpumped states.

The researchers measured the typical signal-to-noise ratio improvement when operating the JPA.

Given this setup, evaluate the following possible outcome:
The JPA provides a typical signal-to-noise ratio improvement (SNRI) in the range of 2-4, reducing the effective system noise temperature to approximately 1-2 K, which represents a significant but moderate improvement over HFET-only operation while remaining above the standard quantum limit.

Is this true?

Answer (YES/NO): NO